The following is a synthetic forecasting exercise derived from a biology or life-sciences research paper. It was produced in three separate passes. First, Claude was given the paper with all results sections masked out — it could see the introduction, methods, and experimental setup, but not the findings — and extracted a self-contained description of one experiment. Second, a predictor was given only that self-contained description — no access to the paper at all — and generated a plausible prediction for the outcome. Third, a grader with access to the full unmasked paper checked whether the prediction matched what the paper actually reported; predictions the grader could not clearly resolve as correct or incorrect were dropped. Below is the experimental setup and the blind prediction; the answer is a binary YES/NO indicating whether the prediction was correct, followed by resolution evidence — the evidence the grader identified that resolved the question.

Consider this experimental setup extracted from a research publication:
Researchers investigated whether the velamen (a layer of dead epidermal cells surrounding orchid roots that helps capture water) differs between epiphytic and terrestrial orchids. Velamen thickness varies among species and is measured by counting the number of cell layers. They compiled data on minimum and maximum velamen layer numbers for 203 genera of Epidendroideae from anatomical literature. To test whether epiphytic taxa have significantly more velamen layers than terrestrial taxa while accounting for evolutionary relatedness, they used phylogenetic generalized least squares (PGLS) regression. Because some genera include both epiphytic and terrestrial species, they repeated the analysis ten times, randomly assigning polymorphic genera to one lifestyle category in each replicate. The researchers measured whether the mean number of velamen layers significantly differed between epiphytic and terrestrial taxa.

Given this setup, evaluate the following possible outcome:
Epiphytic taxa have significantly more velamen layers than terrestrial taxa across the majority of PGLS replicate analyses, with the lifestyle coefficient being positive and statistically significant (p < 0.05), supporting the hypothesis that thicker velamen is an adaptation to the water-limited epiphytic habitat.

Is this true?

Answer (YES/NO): NO